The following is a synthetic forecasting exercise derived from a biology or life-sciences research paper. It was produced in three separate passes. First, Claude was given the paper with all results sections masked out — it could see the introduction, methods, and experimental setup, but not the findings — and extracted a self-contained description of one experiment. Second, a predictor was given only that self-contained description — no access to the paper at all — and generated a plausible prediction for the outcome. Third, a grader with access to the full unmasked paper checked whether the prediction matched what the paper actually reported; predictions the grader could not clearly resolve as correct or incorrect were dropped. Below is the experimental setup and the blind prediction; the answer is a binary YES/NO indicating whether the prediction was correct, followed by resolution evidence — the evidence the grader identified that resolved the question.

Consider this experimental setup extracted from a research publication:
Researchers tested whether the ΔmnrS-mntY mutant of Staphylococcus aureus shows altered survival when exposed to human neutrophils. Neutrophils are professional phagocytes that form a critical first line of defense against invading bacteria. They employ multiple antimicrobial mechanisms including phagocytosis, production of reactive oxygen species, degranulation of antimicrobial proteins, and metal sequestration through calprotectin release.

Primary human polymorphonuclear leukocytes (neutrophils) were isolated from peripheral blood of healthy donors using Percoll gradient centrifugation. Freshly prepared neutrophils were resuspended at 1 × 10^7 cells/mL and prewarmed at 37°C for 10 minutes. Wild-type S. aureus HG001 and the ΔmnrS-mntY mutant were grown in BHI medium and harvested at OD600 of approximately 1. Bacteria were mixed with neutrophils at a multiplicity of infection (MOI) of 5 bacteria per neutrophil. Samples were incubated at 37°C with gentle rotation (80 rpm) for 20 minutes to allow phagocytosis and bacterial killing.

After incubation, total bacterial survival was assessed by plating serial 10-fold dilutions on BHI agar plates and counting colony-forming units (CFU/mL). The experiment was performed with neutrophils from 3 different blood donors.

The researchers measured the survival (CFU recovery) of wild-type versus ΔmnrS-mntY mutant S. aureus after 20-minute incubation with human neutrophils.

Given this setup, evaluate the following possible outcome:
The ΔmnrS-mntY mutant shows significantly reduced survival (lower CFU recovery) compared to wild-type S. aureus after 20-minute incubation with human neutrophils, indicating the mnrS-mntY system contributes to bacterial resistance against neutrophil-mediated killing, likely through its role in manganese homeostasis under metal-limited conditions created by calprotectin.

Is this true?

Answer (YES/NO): YES